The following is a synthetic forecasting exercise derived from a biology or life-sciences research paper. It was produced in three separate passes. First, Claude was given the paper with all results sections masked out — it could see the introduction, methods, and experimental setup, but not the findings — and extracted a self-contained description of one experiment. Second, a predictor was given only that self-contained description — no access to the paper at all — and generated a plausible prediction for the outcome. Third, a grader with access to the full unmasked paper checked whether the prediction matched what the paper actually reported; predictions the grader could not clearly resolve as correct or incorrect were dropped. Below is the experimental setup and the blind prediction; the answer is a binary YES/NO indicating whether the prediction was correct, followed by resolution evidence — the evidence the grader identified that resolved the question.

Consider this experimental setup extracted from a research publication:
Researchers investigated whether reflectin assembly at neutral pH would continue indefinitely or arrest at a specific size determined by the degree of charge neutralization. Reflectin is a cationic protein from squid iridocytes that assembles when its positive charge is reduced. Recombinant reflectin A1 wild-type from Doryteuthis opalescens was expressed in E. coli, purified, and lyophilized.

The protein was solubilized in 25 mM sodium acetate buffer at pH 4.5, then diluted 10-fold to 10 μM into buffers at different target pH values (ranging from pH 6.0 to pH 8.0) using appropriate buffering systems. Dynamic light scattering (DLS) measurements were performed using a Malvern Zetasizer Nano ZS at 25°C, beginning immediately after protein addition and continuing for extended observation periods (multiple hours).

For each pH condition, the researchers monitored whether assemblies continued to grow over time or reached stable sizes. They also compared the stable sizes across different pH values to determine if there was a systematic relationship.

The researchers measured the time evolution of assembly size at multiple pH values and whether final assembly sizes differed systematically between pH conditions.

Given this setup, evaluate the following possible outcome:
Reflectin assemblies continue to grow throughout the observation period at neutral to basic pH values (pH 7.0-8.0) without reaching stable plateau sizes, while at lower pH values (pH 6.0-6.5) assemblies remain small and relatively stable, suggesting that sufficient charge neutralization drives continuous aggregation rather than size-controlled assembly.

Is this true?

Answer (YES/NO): NO